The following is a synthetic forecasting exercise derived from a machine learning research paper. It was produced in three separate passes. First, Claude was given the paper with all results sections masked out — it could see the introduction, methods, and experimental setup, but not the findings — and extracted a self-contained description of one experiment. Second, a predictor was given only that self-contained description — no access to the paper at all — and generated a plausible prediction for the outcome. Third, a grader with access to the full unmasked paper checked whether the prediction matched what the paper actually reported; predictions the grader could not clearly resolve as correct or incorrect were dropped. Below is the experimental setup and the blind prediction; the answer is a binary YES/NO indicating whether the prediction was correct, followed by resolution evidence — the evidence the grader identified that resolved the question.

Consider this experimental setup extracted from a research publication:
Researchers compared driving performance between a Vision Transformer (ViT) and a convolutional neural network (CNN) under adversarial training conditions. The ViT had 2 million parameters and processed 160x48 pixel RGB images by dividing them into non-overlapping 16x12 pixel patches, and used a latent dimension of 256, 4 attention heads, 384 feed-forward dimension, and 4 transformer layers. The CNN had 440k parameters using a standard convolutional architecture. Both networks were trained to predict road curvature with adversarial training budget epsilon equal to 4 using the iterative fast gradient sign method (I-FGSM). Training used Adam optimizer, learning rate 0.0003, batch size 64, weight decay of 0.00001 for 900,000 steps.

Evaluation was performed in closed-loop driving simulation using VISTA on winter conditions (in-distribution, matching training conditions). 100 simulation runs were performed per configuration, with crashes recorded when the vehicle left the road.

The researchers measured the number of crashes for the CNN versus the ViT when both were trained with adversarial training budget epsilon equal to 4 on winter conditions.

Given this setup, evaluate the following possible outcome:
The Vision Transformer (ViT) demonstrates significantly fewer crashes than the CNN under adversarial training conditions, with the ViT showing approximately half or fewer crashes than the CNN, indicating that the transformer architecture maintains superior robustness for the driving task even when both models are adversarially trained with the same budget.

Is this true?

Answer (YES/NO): YES